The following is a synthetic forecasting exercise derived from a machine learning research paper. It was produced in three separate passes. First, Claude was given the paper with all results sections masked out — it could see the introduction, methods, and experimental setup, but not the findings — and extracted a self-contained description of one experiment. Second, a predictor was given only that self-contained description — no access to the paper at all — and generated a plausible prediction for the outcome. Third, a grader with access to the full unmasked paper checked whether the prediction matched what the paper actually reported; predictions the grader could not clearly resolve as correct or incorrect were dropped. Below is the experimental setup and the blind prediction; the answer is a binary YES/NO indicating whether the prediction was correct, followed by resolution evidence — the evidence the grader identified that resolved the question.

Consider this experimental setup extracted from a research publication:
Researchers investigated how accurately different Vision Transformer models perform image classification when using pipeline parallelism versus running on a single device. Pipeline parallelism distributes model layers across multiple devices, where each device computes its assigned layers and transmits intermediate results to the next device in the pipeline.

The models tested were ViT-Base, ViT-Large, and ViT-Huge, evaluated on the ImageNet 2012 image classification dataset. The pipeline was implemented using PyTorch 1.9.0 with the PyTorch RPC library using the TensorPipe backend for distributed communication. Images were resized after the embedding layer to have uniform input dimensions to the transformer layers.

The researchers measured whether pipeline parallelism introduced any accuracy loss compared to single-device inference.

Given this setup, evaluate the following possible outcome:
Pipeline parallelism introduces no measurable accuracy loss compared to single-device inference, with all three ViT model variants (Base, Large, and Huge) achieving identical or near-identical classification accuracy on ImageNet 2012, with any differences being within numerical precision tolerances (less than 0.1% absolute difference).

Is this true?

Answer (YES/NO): YES